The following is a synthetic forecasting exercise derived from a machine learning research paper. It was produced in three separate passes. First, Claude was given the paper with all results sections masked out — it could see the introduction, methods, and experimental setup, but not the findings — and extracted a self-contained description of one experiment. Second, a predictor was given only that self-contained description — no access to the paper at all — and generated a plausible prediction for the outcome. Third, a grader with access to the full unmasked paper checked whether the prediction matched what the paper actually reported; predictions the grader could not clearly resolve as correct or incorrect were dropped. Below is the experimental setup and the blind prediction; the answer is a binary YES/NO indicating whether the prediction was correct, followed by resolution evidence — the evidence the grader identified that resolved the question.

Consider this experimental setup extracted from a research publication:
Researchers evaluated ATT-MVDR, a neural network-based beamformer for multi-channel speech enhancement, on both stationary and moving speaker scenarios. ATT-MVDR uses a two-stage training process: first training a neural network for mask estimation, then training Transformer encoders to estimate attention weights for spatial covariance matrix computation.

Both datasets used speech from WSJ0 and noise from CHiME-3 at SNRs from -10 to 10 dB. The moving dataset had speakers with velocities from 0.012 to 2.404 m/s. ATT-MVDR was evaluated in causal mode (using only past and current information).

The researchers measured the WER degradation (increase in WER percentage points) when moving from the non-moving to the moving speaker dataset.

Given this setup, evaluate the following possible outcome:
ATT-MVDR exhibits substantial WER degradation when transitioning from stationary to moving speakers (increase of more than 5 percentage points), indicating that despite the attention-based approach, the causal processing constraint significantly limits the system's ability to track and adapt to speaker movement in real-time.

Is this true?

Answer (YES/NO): YES